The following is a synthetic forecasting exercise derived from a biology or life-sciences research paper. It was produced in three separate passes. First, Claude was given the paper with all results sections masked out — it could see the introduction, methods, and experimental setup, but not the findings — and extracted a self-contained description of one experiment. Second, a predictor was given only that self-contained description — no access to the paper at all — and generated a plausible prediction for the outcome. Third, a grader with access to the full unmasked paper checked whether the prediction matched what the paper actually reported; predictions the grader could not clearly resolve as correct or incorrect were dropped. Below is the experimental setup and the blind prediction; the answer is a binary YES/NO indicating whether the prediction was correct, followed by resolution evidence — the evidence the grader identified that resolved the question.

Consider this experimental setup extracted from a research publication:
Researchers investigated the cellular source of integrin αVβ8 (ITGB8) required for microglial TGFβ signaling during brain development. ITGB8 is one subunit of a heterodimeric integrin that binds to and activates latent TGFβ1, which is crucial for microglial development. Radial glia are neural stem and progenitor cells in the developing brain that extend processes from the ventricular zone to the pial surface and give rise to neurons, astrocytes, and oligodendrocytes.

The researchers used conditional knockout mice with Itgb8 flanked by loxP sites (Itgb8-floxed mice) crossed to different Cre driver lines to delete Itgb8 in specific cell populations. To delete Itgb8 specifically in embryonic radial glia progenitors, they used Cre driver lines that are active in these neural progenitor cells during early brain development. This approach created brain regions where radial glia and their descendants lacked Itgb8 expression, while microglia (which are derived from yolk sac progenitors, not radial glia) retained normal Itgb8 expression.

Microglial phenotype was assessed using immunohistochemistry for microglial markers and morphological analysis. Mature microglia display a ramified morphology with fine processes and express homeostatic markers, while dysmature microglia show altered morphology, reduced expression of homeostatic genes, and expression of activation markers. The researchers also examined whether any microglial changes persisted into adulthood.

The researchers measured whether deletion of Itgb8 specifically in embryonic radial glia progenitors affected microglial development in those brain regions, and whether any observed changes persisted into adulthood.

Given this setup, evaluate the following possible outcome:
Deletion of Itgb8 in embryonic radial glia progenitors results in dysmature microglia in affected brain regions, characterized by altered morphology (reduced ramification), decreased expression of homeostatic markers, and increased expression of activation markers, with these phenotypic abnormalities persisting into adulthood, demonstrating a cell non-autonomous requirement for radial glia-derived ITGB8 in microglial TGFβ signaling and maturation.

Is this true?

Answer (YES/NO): YES